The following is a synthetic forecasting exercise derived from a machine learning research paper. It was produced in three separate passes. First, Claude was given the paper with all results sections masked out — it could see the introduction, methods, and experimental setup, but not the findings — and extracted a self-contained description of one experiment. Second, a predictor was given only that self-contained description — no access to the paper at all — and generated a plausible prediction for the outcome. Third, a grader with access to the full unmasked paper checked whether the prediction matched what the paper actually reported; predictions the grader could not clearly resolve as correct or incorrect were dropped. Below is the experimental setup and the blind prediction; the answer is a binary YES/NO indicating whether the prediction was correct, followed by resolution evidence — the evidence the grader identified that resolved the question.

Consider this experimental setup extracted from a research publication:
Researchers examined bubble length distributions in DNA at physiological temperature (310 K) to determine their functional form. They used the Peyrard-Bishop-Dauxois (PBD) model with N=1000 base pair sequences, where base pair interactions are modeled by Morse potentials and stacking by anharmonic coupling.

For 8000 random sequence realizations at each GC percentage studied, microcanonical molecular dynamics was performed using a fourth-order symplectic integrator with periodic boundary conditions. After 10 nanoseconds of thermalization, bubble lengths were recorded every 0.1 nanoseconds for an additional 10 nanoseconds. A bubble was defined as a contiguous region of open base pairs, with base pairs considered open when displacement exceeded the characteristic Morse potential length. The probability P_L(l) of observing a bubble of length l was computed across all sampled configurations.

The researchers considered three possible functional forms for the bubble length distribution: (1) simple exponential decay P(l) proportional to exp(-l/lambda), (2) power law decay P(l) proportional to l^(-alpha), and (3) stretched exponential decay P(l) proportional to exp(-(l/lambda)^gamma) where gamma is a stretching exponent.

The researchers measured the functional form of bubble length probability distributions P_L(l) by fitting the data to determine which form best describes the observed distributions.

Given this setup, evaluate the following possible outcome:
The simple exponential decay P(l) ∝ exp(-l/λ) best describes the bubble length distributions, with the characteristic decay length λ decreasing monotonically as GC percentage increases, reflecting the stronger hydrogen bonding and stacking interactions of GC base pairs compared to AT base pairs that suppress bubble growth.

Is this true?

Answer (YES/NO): NO